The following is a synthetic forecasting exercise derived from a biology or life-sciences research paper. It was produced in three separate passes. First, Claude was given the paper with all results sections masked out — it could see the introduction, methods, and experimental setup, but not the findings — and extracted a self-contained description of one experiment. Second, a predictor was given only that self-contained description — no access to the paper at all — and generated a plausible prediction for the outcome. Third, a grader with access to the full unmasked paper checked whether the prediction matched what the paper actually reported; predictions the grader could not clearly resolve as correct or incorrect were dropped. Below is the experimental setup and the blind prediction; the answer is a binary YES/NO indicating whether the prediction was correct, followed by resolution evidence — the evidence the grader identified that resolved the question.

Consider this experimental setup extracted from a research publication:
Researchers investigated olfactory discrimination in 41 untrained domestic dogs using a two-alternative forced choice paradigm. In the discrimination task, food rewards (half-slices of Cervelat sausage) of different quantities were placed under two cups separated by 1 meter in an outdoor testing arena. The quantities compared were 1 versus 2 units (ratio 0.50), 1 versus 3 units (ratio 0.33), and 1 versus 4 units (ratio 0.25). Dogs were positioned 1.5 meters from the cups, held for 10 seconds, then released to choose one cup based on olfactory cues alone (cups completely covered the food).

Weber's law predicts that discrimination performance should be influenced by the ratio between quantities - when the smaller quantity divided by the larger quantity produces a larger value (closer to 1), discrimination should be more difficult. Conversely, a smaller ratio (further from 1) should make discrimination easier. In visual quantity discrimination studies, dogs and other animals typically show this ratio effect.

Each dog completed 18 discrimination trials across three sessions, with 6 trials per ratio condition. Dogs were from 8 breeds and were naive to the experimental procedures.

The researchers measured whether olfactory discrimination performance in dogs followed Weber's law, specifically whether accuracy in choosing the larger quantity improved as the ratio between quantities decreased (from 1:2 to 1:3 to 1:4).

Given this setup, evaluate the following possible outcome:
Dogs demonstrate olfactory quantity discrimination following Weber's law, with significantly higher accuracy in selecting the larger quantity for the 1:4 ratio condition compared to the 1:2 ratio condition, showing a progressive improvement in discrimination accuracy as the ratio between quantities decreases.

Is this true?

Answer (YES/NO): NO